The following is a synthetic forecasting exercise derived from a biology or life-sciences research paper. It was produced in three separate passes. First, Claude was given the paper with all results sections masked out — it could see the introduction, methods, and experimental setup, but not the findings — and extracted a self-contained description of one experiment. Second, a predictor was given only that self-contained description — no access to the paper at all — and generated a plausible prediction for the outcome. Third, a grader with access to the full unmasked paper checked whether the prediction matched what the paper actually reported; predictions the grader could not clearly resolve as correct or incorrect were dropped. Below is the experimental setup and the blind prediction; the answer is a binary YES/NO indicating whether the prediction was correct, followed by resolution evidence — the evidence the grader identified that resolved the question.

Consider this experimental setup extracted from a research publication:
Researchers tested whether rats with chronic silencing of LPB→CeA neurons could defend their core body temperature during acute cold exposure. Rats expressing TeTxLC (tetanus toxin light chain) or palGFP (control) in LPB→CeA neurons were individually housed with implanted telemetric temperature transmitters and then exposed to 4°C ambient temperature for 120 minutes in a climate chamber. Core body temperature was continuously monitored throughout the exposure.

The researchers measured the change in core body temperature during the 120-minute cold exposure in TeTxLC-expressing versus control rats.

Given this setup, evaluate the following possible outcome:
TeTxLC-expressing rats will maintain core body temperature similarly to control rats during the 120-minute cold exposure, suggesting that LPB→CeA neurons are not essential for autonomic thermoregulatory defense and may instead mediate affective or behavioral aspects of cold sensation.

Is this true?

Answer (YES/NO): NO